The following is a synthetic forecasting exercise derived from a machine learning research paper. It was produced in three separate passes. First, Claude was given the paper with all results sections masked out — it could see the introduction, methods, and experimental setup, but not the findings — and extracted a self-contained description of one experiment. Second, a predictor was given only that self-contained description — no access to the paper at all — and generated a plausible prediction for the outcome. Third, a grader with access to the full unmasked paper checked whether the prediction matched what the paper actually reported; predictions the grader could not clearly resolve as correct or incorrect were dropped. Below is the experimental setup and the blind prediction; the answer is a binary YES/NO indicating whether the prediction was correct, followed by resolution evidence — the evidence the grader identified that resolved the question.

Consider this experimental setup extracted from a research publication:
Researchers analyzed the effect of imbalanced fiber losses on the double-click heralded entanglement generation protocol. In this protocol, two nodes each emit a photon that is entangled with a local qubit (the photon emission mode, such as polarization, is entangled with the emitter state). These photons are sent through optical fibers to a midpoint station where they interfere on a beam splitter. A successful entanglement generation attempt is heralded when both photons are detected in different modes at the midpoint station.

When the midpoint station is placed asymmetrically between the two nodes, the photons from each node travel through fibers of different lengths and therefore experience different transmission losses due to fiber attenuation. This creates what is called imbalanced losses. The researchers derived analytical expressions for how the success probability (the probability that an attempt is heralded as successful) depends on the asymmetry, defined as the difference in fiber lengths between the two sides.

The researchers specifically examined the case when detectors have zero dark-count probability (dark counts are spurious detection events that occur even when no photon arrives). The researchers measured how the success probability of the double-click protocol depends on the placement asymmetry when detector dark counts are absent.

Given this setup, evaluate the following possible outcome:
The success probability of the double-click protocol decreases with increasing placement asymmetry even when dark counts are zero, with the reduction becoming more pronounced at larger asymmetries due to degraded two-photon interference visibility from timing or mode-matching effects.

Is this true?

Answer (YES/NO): NO